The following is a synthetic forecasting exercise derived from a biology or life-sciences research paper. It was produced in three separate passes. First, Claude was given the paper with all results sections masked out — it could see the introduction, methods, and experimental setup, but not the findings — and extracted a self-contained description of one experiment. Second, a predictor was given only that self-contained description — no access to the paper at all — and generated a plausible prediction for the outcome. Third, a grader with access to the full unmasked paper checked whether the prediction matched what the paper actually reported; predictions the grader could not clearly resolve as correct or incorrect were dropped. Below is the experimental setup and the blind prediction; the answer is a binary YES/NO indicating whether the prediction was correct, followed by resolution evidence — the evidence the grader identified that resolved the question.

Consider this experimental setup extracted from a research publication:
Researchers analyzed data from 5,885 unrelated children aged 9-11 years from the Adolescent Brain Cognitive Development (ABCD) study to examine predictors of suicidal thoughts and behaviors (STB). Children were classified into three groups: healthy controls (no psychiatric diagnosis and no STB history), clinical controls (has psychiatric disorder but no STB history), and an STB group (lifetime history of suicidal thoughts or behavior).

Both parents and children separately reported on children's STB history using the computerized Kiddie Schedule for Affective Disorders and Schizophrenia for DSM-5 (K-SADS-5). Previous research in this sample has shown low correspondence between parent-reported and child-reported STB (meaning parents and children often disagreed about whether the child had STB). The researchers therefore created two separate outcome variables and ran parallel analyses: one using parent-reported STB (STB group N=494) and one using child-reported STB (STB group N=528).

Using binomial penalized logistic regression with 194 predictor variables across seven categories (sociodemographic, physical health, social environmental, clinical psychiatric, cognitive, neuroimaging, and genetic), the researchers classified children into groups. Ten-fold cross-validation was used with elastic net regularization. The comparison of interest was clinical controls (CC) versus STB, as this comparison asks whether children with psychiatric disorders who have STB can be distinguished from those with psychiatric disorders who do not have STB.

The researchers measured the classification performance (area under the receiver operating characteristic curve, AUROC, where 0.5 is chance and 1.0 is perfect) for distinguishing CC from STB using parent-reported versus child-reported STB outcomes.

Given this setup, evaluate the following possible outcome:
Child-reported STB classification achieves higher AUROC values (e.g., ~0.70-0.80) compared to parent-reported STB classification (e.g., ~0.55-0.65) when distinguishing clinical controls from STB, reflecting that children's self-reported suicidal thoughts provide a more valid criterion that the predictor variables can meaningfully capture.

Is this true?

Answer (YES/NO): NO